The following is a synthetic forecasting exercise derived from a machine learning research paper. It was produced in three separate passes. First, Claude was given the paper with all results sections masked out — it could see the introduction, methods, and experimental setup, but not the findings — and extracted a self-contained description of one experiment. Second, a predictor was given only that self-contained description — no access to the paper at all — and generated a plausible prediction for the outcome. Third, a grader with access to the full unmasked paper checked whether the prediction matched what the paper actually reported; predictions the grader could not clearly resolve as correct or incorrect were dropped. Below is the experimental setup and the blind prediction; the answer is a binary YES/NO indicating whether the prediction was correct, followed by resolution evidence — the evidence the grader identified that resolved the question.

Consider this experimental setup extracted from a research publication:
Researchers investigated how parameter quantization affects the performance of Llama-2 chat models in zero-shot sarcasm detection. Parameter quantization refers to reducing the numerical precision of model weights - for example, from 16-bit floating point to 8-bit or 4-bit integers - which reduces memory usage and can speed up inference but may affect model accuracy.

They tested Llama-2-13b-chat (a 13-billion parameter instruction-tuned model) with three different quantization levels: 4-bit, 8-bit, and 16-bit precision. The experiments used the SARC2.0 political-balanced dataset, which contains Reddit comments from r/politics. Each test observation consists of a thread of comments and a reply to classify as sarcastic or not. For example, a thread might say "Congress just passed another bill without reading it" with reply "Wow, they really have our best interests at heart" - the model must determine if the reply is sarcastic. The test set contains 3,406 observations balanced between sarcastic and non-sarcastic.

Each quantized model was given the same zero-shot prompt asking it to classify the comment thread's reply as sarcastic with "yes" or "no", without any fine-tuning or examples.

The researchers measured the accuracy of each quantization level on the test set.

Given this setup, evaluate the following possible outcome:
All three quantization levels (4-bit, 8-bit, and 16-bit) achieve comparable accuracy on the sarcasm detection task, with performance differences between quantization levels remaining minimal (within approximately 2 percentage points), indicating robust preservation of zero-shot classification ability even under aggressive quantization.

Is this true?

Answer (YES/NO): NO